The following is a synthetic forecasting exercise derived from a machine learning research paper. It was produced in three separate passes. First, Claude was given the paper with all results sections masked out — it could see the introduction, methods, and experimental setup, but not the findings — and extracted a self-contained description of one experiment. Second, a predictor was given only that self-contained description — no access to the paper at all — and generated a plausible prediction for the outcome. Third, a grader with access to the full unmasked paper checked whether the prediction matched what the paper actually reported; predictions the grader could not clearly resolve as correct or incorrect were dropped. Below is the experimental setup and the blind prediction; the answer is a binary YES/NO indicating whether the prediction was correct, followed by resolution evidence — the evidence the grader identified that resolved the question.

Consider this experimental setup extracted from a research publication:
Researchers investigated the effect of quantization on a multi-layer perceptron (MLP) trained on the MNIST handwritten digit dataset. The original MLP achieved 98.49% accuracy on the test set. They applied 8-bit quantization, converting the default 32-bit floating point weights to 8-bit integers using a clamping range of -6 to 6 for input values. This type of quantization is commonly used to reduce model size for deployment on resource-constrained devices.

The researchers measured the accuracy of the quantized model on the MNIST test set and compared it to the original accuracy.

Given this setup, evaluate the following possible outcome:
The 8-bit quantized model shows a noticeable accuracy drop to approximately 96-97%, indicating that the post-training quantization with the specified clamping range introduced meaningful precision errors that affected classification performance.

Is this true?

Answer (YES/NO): NO